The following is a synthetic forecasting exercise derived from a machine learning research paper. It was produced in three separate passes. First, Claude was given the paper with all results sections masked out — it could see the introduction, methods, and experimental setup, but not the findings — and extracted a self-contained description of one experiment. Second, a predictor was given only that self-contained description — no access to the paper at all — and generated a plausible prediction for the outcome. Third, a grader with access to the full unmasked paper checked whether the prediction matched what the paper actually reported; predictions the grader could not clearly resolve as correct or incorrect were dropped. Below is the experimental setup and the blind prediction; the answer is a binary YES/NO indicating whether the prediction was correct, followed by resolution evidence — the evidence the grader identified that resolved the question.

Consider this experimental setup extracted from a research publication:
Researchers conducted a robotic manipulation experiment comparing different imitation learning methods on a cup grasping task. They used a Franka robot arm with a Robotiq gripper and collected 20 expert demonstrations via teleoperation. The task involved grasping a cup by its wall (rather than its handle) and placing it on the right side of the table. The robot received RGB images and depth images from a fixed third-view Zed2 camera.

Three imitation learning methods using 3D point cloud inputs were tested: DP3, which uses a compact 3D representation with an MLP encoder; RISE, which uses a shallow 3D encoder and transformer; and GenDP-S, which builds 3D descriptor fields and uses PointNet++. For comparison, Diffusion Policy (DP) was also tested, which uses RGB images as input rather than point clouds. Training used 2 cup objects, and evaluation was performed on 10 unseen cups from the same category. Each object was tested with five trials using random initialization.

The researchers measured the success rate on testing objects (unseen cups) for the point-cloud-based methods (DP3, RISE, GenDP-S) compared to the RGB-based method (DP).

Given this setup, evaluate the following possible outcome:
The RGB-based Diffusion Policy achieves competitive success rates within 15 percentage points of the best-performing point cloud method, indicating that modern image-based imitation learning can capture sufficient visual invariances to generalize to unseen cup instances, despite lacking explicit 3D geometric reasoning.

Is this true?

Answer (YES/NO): YES